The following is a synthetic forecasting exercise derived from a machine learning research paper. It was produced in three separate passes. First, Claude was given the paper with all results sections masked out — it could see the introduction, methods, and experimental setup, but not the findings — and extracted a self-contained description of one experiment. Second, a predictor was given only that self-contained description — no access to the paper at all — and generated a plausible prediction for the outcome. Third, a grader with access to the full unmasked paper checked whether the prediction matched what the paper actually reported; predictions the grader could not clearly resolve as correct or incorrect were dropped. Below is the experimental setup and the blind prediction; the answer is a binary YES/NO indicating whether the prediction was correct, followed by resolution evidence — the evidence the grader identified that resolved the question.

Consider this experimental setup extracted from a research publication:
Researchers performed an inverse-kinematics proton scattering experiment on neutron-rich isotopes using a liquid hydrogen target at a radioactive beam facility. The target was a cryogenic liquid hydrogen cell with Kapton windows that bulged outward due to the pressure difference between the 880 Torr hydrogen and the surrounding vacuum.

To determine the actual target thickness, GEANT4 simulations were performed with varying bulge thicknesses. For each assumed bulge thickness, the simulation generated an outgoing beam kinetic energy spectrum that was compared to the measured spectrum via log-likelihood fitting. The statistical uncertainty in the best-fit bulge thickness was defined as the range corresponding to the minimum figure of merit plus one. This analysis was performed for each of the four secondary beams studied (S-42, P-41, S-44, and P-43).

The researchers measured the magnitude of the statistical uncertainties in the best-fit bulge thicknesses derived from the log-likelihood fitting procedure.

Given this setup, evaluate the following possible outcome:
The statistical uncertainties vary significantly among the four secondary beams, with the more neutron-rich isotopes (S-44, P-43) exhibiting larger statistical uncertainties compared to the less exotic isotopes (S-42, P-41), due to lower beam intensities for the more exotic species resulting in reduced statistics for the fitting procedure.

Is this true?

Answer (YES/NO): NO